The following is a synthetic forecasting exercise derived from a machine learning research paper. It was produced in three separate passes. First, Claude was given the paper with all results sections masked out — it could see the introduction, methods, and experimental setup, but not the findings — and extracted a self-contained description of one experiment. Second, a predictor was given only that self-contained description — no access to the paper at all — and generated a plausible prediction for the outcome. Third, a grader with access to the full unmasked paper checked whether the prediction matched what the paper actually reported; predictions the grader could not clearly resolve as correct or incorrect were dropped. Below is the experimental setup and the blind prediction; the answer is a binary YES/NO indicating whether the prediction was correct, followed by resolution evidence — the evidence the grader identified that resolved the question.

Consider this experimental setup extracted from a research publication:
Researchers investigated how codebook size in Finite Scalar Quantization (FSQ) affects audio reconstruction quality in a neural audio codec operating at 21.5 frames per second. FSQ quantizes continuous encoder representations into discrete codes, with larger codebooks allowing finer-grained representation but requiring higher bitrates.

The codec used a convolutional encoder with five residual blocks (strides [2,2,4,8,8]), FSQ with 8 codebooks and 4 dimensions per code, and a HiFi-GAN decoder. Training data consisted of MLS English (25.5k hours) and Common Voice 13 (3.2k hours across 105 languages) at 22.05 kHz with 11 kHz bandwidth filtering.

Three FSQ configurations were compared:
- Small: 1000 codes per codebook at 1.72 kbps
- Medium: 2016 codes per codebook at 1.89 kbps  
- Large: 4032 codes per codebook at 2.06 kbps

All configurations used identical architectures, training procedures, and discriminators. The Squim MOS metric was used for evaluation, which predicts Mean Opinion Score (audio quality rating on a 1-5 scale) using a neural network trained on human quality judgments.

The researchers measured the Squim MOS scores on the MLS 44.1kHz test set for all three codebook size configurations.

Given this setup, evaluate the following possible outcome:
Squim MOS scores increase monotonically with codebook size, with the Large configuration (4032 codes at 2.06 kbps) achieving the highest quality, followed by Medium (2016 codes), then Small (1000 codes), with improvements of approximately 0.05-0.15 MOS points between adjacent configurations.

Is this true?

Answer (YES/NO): NO